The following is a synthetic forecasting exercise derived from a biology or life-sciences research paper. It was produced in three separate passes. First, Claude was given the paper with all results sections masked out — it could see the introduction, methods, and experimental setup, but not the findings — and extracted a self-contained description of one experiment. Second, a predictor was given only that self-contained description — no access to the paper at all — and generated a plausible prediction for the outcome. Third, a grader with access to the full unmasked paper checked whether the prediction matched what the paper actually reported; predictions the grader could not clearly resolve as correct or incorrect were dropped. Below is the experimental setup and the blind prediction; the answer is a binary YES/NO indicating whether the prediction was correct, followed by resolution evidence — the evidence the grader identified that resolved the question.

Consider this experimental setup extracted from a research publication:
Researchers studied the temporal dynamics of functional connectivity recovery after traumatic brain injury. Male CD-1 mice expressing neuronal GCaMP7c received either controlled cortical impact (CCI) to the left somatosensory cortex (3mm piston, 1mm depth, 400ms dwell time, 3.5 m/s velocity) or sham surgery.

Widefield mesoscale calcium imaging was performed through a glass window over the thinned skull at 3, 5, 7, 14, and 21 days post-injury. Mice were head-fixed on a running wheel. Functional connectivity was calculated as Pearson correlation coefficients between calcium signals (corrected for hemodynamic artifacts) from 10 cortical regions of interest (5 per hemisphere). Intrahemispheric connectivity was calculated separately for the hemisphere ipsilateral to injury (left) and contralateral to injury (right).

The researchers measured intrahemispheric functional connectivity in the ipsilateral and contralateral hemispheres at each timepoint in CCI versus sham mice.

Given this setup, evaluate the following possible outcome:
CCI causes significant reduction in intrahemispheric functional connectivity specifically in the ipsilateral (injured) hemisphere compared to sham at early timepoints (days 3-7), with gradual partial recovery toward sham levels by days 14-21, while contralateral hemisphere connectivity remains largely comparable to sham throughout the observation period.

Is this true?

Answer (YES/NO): YES